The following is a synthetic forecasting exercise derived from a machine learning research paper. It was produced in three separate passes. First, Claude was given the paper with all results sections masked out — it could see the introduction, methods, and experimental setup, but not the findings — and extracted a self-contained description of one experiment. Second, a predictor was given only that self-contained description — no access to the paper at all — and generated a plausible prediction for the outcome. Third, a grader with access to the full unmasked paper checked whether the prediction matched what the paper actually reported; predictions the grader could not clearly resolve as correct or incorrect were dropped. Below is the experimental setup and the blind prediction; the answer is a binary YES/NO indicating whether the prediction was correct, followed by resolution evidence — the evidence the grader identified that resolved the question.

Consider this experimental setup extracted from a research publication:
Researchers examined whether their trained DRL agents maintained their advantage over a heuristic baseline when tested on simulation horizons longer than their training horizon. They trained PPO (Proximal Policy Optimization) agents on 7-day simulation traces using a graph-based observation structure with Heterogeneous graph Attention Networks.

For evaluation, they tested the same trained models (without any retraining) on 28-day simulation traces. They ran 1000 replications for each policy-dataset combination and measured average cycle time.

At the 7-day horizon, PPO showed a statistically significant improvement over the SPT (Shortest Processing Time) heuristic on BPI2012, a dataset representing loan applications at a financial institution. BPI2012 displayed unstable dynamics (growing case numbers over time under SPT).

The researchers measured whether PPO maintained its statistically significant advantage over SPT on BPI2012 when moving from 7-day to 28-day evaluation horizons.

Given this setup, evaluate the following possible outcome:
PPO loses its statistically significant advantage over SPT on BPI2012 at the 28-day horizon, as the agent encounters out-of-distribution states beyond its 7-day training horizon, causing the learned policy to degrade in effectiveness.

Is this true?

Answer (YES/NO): NO